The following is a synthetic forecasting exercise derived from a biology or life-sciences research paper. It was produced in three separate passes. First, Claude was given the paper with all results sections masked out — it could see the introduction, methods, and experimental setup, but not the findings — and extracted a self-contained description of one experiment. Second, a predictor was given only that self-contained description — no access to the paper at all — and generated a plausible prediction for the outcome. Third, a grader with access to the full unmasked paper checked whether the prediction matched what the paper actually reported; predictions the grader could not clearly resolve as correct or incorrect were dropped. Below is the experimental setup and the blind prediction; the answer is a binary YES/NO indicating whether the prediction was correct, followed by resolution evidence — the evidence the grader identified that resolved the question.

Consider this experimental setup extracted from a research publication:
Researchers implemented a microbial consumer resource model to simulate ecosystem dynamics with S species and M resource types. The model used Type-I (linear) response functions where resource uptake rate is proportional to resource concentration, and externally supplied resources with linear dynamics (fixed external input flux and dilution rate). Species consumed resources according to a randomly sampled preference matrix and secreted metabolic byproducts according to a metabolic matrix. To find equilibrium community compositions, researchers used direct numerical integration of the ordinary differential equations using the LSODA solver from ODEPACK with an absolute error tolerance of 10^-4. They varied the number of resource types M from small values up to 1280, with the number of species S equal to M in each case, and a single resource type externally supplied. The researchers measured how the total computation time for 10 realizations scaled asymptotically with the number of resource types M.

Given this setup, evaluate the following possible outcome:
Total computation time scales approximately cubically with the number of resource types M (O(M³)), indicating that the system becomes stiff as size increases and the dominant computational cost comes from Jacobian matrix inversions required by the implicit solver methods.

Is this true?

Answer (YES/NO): NO